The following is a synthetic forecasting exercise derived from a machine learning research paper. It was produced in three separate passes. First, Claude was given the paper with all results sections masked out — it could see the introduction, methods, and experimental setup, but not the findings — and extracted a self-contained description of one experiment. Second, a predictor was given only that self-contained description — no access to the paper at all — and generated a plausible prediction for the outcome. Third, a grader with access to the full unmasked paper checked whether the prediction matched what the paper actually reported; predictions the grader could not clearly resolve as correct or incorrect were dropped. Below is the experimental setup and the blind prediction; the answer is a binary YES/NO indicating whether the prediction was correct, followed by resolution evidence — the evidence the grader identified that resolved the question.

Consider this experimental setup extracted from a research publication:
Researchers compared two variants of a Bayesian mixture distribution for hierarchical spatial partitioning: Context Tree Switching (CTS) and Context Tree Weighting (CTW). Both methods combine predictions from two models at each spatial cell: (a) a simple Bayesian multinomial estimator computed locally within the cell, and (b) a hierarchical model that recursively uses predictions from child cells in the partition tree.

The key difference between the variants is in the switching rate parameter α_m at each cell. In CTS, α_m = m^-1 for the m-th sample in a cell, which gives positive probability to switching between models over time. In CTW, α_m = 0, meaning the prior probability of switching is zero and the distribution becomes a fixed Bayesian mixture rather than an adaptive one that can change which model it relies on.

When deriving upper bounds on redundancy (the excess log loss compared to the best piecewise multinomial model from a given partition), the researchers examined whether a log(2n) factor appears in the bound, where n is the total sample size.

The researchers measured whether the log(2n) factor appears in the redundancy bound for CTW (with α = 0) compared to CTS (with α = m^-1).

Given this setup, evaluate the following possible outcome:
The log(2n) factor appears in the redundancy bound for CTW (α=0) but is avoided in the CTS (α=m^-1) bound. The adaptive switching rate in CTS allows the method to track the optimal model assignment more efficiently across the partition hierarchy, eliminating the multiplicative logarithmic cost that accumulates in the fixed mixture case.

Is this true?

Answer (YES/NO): NO